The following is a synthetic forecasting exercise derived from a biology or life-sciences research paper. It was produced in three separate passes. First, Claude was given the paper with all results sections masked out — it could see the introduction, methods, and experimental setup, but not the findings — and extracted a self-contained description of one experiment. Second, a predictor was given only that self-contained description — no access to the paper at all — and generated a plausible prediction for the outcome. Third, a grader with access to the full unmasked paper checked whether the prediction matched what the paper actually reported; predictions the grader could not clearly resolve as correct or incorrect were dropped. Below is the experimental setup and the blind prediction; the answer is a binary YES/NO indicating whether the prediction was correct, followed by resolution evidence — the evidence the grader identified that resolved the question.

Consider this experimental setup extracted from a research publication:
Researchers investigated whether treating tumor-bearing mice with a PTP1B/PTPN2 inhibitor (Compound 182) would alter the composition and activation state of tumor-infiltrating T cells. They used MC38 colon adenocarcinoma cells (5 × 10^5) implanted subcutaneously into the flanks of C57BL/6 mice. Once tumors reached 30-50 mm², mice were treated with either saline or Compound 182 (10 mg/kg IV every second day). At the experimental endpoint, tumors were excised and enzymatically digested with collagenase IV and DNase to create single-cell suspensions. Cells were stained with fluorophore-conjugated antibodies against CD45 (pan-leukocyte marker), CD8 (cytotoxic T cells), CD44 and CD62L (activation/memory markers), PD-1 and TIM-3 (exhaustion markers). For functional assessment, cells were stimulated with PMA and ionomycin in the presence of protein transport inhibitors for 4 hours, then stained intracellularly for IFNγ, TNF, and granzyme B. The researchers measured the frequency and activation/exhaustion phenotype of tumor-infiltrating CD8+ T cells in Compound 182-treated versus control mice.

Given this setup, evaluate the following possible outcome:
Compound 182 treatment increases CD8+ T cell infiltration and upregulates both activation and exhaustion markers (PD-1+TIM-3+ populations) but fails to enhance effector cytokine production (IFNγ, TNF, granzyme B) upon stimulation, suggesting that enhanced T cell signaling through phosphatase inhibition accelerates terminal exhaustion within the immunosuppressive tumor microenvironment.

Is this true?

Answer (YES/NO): NO